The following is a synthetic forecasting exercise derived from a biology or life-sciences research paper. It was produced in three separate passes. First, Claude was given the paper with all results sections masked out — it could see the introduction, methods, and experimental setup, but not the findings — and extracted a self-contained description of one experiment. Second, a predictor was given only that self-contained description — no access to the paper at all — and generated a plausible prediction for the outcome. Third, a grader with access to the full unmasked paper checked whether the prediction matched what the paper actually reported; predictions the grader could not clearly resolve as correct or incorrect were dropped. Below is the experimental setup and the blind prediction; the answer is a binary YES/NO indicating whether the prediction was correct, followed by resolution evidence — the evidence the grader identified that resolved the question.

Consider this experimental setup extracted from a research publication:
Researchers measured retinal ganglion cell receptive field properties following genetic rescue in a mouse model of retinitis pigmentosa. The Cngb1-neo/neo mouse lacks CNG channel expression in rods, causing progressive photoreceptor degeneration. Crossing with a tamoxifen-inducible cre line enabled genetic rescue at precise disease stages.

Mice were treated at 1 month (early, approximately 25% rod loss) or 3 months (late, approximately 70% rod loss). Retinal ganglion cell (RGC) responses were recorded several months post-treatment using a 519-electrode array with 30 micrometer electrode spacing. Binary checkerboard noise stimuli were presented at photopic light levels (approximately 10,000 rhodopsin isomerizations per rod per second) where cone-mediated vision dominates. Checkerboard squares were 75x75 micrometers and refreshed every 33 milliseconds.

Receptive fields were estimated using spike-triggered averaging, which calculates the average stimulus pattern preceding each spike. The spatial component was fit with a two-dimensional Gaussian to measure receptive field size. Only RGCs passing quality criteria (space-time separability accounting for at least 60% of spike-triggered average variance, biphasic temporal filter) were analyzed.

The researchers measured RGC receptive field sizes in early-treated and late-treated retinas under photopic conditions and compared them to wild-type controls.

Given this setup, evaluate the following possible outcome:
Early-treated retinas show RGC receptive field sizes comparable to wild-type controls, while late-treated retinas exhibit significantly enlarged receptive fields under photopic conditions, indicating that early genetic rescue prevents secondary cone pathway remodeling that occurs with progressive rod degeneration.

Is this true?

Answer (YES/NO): NO